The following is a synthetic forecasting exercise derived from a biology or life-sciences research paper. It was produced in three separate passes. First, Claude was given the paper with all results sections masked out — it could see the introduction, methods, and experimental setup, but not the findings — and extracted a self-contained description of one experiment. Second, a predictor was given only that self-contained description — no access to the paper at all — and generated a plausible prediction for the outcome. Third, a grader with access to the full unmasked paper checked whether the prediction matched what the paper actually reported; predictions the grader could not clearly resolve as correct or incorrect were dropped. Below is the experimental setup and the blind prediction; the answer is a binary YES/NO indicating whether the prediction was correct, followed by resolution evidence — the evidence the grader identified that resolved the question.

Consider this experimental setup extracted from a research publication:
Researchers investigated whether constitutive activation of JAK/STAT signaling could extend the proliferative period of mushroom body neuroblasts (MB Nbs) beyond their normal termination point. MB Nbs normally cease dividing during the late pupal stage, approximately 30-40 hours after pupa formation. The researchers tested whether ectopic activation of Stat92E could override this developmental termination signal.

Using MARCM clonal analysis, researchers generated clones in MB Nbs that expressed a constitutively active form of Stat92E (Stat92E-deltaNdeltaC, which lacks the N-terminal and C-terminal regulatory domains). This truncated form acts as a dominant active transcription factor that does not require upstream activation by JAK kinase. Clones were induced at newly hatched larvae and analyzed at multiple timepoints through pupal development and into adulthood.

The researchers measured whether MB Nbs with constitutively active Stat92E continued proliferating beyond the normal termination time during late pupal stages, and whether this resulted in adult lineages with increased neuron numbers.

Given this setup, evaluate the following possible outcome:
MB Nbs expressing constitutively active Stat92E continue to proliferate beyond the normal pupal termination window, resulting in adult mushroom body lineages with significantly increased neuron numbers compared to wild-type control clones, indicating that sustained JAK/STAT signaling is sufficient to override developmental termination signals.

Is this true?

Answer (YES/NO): NO